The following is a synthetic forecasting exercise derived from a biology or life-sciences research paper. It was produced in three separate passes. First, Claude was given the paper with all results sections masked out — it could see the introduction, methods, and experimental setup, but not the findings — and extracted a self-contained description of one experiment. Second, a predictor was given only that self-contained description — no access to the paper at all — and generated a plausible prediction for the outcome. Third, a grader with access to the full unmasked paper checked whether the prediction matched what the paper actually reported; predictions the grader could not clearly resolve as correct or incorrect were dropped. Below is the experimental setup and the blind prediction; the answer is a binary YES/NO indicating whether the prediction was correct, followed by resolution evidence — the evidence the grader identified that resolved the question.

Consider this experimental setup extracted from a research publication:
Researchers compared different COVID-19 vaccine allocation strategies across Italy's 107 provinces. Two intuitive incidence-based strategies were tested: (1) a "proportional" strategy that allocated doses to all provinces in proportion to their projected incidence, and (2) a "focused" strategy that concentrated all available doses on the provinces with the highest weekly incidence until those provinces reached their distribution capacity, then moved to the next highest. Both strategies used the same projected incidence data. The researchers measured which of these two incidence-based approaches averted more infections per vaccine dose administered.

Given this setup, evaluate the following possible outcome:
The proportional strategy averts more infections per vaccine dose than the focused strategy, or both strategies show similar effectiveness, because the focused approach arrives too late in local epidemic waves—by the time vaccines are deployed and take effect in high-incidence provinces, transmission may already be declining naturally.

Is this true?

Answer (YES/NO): NO